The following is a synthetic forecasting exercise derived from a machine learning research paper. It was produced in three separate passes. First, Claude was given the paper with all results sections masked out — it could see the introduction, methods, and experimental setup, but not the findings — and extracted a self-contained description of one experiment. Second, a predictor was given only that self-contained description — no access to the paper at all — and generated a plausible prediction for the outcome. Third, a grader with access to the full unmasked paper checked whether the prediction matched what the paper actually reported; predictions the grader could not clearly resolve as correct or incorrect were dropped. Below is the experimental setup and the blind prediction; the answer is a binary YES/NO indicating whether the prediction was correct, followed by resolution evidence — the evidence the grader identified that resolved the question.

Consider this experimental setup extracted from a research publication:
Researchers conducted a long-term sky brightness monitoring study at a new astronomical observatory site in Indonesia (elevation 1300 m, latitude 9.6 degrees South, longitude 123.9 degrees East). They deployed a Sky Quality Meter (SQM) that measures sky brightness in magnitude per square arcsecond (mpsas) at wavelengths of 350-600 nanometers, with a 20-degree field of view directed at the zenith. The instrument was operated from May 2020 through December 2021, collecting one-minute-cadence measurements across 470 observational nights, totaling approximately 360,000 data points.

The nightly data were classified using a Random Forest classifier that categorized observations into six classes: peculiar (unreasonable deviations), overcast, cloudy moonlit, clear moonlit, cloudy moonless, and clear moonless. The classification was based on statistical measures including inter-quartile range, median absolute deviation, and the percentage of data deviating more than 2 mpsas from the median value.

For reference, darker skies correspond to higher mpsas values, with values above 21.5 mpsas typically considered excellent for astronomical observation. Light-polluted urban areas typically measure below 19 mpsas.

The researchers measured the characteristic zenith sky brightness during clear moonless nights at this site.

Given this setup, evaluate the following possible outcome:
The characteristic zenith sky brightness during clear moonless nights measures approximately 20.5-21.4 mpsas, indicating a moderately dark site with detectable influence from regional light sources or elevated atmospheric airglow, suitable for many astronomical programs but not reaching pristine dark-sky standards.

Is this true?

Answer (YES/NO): NO